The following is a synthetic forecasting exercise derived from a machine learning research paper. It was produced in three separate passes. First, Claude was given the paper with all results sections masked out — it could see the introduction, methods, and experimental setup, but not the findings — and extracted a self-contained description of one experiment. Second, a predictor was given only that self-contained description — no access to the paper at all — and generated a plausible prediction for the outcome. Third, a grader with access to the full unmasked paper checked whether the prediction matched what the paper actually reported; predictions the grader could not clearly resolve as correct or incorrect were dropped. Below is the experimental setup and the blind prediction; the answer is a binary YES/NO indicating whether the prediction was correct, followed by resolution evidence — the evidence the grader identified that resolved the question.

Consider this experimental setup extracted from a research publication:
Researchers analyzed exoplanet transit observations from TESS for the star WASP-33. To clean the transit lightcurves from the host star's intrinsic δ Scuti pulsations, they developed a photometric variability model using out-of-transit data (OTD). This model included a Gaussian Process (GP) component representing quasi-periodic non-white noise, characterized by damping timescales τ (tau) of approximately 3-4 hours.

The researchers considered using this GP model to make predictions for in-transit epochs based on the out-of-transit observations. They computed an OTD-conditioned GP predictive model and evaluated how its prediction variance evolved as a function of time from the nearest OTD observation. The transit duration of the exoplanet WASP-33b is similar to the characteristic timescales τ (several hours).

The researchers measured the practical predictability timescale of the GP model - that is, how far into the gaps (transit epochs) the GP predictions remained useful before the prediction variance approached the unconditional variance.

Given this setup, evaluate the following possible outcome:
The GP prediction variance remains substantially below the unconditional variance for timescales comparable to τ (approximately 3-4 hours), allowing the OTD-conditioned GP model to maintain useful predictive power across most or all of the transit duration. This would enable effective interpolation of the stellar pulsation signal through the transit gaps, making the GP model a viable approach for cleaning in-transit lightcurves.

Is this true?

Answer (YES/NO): NO